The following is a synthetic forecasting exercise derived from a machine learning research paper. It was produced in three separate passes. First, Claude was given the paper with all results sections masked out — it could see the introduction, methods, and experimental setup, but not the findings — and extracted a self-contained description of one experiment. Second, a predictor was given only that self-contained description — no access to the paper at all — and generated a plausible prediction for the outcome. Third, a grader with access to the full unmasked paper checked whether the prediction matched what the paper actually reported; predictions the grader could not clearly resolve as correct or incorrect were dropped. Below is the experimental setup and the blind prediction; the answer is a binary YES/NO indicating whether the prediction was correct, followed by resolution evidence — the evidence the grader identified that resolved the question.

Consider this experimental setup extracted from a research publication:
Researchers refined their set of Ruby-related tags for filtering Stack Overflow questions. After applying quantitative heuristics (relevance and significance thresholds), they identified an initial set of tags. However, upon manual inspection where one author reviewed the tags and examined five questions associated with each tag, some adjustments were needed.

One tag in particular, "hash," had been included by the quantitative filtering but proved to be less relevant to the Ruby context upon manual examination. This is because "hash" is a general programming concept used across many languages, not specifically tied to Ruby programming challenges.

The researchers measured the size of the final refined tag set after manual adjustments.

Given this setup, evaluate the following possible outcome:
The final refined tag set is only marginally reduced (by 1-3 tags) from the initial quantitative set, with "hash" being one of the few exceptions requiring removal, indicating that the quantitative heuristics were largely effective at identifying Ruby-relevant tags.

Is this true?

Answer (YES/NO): NO